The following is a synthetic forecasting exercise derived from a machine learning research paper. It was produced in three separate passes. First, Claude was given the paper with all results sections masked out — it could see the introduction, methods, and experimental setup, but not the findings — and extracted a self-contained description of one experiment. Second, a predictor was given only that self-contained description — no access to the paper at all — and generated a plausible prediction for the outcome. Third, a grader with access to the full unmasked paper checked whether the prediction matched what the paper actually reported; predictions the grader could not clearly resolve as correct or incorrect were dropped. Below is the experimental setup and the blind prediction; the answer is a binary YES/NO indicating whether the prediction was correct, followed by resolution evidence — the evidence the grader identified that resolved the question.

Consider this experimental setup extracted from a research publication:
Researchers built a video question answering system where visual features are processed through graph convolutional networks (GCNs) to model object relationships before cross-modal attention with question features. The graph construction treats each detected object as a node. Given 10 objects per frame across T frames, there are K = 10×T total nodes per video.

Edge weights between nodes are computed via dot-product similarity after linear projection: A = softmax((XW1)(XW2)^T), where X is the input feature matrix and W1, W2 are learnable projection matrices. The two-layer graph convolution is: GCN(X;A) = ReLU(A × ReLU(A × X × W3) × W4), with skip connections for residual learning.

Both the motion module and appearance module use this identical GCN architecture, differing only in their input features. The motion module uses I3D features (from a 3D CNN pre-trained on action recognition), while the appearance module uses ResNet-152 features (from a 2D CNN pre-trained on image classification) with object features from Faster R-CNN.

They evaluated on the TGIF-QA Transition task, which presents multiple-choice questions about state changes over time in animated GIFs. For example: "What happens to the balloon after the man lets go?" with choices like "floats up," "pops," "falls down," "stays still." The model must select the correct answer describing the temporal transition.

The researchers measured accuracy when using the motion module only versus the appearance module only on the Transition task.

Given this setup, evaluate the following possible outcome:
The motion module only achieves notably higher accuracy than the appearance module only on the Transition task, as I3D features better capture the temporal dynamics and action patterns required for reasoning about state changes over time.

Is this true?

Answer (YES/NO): NO